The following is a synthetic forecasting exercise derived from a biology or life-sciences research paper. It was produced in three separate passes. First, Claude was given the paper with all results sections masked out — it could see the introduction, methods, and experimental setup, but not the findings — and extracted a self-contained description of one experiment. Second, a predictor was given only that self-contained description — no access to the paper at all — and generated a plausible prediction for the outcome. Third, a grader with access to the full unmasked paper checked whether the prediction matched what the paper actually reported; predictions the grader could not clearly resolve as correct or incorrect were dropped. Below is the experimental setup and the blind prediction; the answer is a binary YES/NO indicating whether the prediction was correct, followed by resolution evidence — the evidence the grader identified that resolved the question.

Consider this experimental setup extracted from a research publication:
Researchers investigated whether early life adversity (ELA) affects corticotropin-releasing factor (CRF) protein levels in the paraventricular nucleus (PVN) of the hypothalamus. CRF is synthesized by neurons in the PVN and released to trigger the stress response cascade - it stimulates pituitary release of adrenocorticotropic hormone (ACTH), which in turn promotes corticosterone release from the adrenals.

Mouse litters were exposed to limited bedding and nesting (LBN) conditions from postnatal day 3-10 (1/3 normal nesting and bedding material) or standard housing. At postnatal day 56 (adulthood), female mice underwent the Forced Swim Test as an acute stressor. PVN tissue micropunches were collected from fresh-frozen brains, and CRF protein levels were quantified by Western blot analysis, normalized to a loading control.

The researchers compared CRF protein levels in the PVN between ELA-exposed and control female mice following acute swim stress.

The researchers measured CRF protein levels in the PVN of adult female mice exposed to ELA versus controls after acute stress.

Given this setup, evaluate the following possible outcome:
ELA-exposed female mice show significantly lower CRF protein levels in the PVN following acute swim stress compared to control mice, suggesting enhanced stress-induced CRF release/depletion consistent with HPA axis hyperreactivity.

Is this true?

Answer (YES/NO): NO